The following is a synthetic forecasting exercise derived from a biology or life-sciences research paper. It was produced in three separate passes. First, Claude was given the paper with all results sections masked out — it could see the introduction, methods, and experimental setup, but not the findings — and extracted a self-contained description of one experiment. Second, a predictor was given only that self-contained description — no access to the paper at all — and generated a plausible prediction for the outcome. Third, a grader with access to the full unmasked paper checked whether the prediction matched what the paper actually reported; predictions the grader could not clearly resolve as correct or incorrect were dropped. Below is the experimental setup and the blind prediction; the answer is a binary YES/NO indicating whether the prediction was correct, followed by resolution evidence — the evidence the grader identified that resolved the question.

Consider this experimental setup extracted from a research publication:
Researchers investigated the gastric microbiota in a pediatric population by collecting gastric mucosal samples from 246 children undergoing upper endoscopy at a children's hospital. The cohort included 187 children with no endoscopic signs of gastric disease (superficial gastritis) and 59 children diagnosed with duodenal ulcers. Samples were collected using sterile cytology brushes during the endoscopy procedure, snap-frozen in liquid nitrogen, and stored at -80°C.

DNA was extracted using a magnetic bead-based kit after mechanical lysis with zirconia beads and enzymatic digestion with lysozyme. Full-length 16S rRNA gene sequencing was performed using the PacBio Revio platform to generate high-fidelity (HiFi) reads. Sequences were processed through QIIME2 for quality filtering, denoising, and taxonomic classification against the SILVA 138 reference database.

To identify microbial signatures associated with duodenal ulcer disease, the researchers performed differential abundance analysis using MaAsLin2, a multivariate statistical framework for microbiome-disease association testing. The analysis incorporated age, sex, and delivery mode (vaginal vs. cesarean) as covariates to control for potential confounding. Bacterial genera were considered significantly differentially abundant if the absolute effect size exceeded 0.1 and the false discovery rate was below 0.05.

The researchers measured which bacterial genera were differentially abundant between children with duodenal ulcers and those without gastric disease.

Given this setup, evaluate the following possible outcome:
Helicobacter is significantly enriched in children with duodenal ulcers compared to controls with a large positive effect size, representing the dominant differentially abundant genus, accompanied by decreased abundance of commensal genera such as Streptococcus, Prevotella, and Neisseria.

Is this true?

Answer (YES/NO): NO